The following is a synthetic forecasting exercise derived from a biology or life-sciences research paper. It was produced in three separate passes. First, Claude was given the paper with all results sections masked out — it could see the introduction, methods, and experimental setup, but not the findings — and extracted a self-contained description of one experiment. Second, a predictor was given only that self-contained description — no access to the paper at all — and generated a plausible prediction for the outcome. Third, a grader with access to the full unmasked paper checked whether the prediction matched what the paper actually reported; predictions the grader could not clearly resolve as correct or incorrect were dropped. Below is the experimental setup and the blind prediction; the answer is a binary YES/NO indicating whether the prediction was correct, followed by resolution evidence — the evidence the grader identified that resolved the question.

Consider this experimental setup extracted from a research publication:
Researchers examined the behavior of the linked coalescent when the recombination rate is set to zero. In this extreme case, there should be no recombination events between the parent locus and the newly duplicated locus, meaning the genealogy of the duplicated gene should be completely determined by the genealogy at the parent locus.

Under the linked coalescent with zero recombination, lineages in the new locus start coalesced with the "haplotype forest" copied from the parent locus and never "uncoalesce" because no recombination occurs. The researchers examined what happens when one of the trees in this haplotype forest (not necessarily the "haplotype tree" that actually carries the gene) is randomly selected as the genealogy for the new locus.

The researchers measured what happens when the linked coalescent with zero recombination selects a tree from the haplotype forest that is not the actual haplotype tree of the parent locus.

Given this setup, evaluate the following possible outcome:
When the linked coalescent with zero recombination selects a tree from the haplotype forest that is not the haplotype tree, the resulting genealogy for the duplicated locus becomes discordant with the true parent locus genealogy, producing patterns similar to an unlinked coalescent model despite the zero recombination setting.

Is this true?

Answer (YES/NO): NO